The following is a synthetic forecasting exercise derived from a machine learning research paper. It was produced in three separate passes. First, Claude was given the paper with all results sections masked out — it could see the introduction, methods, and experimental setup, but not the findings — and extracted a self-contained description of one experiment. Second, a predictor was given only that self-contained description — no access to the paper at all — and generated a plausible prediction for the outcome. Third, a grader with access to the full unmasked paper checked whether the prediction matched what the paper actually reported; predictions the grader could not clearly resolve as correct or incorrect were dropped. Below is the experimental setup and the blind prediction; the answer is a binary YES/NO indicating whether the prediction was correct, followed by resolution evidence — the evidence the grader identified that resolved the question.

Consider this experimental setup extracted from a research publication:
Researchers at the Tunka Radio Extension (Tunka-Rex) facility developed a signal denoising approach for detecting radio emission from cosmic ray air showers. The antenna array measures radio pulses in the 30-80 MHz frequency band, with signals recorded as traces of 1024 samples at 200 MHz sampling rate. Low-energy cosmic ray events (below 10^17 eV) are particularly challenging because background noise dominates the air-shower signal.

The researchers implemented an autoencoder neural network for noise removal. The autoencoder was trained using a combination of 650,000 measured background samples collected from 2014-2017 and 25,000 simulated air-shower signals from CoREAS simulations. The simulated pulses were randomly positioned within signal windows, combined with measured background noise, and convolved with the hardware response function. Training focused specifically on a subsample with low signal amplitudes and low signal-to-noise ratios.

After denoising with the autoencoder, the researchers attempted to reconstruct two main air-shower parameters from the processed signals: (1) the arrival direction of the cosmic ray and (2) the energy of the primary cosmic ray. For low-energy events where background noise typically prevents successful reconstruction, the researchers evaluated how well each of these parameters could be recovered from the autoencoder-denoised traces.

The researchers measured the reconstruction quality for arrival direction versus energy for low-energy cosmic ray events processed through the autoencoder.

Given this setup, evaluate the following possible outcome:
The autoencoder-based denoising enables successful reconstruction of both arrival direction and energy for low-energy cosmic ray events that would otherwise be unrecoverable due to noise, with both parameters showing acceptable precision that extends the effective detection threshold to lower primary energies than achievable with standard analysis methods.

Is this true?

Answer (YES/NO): NO